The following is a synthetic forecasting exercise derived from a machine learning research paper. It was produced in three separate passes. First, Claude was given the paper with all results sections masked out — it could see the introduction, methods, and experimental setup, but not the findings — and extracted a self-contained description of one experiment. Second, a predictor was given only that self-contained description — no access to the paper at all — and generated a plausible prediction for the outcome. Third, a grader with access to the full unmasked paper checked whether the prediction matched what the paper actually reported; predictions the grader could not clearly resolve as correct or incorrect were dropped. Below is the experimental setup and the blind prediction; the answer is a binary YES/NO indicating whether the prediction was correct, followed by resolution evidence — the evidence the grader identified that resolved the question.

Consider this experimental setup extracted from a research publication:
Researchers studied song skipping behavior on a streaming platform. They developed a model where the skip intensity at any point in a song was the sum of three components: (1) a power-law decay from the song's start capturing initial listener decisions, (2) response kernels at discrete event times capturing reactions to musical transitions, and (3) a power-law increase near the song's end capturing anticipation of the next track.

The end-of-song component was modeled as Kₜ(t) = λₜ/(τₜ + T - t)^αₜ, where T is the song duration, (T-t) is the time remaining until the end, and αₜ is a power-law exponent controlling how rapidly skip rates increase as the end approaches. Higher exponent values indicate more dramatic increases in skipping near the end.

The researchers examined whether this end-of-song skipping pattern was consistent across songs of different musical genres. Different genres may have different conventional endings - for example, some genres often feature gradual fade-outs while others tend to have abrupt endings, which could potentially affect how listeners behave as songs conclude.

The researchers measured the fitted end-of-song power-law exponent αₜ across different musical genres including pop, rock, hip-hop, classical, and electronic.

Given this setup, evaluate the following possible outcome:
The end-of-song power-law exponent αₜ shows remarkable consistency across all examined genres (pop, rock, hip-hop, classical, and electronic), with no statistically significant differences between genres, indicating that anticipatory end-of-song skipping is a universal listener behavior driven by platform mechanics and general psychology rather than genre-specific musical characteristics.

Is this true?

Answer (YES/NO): NO